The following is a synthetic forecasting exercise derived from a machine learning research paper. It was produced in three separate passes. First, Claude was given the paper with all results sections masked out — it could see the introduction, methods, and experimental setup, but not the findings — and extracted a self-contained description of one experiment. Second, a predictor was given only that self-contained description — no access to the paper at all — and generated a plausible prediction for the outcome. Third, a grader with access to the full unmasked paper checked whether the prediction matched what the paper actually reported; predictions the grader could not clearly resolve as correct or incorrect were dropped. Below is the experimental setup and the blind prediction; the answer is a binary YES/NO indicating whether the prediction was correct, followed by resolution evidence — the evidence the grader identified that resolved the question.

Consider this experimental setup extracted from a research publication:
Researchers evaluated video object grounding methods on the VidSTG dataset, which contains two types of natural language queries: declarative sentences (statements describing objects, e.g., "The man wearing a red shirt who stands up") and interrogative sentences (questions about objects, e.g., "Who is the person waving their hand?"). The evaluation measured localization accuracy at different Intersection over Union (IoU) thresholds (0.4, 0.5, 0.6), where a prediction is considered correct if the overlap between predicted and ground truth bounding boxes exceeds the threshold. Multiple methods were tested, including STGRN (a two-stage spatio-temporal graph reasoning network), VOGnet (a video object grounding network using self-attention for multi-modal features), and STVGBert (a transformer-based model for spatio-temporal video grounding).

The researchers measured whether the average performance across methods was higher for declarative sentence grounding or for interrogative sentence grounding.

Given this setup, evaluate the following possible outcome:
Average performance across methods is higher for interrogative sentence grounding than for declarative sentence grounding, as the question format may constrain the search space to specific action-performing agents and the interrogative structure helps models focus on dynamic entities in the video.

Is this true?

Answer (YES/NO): NO